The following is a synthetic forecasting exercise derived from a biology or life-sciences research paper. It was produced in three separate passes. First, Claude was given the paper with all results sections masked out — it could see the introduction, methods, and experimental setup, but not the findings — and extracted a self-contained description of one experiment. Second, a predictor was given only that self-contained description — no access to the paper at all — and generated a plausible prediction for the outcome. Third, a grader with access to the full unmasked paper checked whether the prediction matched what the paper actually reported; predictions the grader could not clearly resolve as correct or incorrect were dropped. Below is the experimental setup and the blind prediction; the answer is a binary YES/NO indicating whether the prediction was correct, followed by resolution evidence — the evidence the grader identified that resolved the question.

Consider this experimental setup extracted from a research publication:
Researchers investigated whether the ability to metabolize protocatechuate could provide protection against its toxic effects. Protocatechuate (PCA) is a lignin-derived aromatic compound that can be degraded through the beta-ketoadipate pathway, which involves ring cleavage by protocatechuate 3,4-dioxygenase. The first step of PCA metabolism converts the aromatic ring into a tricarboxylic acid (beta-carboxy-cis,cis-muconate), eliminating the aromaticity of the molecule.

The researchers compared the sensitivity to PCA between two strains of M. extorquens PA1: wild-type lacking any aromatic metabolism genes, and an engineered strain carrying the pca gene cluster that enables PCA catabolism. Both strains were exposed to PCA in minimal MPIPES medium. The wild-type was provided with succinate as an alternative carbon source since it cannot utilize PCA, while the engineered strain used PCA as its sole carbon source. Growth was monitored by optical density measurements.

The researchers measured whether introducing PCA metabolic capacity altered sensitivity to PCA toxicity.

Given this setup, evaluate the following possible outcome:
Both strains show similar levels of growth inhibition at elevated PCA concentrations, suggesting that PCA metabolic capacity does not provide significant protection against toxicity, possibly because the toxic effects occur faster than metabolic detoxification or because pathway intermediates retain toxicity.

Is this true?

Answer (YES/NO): NO